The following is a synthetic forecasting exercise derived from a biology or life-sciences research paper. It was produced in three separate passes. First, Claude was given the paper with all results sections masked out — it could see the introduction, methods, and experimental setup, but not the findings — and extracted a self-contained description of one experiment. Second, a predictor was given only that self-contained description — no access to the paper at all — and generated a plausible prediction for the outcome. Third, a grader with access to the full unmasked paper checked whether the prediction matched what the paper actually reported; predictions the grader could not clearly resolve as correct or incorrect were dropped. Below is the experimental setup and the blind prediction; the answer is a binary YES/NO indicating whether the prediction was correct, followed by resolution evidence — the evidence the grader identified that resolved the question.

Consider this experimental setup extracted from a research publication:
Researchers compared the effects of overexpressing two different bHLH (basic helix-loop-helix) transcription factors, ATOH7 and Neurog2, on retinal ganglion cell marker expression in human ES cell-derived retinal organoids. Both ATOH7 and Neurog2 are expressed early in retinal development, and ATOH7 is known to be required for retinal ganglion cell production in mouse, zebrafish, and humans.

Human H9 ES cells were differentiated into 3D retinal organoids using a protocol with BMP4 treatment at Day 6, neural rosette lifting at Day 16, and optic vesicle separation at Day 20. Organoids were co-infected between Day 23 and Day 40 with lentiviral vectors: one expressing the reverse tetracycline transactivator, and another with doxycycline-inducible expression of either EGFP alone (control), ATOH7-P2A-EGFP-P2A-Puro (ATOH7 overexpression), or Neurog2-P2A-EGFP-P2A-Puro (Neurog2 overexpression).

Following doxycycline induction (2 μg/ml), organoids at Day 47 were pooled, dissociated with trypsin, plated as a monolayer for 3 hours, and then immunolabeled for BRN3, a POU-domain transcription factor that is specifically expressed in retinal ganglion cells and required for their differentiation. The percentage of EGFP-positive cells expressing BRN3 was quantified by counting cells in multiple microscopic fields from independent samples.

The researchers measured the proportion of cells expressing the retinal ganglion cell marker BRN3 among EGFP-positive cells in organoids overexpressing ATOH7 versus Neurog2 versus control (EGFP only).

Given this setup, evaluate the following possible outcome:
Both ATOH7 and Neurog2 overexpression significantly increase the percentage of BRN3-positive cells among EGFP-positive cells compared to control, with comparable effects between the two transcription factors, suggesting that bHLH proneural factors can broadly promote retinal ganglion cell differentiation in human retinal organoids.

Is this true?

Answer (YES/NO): NO